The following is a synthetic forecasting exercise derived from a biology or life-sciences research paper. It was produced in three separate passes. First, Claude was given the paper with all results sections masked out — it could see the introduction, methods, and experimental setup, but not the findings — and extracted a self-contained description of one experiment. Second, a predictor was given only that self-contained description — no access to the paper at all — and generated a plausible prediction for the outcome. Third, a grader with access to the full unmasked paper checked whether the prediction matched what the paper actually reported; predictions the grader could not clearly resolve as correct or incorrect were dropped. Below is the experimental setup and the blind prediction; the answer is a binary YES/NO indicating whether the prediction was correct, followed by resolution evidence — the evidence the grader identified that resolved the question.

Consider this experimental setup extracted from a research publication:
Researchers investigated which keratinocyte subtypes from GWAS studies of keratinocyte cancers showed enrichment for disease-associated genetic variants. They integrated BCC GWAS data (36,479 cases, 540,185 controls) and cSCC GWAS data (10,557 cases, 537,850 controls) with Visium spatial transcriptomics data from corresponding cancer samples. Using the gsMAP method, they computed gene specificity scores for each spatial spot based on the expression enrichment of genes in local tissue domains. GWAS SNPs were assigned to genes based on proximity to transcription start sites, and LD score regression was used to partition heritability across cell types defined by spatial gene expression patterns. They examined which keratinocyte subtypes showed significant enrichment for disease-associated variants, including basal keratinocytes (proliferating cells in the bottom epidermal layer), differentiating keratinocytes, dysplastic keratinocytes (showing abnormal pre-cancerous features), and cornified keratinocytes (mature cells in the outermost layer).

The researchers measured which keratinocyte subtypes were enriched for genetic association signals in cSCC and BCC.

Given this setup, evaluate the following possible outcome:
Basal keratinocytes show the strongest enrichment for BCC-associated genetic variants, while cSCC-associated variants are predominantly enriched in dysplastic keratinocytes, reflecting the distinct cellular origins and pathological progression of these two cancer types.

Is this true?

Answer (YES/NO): NO